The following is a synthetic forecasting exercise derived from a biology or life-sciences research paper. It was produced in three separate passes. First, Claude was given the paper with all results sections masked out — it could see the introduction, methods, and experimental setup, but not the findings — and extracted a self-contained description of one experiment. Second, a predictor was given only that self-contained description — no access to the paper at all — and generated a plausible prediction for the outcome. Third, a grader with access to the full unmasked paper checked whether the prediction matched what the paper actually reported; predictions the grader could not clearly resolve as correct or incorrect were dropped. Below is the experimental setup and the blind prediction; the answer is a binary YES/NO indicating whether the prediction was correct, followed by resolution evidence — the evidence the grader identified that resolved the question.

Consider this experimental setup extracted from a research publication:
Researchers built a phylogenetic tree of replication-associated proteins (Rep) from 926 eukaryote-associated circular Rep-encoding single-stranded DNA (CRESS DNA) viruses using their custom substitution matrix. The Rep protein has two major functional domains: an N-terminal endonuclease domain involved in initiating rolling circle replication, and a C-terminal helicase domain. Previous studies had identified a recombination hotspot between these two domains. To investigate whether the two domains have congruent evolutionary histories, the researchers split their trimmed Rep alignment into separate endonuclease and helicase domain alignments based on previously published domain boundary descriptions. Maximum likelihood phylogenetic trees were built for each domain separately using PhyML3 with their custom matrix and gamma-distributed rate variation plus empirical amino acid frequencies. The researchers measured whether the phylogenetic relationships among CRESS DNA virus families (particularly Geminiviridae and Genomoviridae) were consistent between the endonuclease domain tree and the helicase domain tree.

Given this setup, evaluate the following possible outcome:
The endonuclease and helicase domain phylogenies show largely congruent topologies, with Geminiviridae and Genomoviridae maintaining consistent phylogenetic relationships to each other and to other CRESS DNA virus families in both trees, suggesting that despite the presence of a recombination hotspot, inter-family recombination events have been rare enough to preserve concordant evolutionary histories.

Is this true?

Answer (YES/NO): YES